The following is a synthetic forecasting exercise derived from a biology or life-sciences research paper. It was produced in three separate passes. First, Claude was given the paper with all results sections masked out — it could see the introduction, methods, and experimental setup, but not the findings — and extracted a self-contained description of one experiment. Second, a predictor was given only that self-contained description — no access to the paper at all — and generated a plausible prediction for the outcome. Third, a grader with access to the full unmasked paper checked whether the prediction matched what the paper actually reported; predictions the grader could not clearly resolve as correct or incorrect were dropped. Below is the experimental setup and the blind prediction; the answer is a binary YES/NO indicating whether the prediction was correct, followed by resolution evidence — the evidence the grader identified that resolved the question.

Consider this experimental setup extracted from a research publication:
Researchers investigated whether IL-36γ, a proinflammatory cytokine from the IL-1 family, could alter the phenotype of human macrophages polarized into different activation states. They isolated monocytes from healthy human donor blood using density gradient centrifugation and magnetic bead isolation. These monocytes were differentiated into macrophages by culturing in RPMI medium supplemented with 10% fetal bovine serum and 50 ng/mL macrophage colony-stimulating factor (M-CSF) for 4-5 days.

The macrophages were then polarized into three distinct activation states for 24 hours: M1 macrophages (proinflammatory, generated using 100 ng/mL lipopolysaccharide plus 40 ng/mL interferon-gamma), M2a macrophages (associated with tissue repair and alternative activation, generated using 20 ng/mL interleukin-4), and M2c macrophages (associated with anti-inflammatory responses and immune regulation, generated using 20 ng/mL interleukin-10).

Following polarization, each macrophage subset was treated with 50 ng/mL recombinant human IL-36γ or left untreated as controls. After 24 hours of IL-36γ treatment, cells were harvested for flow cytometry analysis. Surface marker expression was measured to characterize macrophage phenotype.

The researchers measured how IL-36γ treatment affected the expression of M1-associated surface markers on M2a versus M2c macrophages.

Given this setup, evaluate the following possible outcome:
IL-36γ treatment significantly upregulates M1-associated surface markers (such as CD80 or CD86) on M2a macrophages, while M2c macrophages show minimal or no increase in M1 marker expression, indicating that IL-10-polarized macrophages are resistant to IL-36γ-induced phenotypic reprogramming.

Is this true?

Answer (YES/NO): YES